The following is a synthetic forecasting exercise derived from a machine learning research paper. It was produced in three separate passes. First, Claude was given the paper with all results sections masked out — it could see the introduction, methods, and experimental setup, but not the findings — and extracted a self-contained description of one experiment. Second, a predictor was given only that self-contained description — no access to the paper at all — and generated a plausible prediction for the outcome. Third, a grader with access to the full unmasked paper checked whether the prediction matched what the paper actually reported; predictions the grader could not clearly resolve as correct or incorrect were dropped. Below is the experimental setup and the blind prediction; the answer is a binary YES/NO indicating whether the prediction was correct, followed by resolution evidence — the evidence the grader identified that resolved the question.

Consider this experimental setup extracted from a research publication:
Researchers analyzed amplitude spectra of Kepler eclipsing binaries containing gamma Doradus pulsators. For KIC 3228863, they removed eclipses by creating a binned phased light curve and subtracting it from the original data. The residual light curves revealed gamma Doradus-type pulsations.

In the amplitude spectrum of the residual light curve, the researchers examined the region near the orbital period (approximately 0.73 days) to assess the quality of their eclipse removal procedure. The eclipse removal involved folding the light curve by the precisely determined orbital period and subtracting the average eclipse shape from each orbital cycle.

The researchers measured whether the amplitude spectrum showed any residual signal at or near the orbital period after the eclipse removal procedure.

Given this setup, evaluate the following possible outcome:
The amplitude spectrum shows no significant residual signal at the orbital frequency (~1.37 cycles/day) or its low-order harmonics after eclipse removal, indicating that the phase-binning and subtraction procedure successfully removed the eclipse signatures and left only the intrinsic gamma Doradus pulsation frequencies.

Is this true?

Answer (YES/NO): NO